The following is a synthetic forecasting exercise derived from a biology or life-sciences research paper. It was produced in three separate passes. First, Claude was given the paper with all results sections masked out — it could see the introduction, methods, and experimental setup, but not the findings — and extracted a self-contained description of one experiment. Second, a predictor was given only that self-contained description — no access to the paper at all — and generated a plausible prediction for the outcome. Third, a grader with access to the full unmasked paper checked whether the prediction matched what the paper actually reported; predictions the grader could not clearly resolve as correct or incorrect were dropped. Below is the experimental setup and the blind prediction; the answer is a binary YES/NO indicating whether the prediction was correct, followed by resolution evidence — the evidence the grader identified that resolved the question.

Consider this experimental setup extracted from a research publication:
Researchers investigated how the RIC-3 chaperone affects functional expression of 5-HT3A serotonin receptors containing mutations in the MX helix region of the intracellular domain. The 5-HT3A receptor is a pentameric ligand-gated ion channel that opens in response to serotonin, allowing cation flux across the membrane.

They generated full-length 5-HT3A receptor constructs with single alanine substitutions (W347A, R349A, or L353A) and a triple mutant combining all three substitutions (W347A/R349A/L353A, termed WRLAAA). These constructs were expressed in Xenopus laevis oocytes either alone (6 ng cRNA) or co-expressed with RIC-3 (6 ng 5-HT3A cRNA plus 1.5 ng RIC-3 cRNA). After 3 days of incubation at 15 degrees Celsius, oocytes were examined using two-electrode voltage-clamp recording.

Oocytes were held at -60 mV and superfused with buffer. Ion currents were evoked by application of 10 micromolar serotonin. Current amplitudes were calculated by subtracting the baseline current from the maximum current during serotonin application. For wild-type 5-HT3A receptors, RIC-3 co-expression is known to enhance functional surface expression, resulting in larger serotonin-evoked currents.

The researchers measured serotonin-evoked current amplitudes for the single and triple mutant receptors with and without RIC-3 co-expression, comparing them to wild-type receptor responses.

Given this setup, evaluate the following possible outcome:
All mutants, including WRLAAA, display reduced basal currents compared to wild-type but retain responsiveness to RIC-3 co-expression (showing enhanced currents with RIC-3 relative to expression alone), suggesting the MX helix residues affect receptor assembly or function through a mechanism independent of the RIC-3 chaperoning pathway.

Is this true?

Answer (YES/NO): NO